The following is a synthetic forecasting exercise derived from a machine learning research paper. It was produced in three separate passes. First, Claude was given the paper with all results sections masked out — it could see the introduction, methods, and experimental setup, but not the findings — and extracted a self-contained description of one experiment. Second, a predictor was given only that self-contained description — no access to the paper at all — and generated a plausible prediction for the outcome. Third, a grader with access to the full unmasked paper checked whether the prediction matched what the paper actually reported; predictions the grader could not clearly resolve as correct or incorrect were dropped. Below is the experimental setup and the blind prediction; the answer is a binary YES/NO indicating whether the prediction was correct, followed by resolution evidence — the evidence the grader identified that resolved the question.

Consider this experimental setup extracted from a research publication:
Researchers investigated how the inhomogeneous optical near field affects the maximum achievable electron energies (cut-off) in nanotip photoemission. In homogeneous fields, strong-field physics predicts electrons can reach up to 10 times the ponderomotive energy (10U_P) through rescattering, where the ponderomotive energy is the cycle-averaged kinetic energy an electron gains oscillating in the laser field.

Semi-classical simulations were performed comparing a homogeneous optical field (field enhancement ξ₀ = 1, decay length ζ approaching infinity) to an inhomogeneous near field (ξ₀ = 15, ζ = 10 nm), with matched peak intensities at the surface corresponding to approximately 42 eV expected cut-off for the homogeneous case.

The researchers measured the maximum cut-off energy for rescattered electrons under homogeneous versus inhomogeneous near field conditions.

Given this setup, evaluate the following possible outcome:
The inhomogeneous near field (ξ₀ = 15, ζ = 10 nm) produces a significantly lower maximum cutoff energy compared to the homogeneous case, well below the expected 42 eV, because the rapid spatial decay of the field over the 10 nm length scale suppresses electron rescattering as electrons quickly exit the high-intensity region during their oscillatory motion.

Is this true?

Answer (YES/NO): YES